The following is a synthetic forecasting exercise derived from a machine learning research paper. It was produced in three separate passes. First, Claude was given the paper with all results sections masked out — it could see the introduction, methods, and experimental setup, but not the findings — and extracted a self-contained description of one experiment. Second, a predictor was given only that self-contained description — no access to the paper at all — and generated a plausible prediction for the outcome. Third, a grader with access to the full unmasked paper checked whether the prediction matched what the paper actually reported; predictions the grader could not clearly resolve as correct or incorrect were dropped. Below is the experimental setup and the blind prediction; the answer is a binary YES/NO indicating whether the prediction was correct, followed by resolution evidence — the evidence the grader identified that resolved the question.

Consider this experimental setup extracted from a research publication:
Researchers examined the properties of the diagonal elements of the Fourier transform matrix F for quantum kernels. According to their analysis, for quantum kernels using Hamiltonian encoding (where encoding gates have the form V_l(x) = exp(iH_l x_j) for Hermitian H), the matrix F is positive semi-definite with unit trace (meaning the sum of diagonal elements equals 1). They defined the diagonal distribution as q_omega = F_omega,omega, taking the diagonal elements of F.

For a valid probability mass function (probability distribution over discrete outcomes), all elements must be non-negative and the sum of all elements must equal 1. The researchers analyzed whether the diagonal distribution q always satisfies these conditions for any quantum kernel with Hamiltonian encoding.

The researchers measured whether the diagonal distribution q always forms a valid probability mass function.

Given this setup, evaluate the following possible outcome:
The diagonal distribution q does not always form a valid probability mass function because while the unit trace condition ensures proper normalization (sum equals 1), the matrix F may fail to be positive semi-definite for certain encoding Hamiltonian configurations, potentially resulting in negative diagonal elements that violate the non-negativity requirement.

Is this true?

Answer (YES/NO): NO